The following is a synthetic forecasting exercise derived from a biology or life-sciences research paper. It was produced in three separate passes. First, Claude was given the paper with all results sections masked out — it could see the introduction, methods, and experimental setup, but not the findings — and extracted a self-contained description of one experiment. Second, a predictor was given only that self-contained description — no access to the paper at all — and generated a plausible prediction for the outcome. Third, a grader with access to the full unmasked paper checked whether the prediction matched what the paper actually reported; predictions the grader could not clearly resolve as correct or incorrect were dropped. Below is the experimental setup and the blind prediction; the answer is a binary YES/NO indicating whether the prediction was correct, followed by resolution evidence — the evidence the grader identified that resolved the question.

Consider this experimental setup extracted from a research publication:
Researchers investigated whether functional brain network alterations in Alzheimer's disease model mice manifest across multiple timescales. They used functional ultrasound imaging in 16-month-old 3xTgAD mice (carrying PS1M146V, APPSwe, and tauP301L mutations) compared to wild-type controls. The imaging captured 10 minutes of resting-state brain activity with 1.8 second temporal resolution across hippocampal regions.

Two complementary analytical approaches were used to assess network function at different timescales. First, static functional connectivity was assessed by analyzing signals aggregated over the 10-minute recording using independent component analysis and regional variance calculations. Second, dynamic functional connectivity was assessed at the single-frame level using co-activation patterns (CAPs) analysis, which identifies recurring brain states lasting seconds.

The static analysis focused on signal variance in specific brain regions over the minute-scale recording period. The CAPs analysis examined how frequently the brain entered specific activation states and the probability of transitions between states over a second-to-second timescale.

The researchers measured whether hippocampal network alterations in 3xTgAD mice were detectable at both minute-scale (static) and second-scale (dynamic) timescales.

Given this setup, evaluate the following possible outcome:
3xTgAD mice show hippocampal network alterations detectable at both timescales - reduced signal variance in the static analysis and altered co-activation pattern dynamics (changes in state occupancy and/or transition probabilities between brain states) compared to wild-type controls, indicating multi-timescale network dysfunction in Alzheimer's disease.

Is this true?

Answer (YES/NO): NO